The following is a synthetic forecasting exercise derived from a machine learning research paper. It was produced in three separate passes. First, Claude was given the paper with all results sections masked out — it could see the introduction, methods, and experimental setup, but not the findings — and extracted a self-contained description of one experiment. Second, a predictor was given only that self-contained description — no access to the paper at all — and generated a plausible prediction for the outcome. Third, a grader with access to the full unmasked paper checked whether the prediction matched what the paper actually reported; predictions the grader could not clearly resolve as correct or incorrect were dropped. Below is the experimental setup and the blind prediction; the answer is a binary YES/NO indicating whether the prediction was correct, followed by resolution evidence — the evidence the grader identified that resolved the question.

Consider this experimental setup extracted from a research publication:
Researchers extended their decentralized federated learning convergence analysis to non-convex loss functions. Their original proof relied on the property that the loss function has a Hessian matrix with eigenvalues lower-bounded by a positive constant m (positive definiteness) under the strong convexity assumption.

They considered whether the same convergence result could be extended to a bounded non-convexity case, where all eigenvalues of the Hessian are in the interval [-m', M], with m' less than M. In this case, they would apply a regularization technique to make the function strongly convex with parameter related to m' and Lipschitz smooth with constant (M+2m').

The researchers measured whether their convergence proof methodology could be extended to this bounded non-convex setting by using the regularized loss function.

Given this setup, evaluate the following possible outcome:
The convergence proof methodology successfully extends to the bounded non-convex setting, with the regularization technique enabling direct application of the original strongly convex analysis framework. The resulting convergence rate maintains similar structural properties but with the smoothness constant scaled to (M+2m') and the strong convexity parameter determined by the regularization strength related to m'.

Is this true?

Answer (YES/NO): YES